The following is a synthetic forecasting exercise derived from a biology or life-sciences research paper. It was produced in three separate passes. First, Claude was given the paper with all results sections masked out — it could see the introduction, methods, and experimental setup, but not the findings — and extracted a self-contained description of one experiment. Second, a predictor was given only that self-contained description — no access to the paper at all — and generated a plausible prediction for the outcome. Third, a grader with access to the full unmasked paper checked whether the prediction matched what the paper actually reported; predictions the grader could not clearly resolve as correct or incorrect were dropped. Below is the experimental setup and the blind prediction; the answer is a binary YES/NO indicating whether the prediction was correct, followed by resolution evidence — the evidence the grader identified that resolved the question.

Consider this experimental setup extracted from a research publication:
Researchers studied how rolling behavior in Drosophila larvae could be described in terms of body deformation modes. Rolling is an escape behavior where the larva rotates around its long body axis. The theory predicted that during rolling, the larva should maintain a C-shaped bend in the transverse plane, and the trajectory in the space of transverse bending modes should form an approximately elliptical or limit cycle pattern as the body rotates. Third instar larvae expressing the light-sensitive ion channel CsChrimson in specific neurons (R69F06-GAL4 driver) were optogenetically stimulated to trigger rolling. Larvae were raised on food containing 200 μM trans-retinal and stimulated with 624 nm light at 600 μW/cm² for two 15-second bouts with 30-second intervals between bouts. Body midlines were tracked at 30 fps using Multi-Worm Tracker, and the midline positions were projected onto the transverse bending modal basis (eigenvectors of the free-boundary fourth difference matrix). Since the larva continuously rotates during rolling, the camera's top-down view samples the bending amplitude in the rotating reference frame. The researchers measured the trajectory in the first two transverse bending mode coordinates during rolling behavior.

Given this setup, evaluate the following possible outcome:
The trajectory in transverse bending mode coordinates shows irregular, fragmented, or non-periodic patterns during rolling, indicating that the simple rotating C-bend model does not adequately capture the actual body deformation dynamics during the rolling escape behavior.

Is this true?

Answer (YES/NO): NO